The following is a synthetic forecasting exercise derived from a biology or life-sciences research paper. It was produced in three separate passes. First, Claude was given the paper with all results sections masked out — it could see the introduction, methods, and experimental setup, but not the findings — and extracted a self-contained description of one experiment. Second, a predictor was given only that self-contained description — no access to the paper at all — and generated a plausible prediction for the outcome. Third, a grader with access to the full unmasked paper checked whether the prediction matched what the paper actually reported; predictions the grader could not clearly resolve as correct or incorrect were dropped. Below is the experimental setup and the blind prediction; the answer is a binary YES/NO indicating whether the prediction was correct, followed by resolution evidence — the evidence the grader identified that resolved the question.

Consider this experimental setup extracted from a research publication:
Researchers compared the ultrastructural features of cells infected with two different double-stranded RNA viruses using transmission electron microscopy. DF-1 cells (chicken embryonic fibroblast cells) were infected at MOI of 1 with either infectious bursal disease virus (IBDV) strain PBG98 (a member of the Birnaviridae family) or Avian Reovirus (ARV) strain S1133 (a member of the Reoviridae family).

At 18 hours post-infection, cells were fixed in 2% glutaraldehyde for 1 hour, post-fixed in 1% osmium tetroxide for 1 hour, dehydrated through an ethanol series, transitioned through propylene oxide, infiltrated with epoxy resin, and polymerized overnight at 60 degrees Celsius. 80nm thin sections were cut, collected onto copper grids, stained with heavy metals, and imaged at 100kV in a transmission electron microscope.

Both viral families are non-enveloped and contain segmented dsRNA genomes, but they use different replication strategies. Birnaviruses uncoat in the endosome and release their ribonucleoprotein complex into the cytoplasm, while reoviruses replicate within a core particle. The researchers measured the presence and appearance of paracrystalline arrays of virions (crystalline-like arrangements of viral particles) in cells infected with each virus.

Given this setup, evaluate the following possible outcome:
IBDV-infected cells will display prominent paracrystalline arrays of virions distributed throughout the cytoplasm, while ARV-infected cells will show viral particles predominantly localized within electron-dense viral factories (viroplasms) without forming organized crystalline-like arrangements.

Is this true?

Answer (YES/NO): NO